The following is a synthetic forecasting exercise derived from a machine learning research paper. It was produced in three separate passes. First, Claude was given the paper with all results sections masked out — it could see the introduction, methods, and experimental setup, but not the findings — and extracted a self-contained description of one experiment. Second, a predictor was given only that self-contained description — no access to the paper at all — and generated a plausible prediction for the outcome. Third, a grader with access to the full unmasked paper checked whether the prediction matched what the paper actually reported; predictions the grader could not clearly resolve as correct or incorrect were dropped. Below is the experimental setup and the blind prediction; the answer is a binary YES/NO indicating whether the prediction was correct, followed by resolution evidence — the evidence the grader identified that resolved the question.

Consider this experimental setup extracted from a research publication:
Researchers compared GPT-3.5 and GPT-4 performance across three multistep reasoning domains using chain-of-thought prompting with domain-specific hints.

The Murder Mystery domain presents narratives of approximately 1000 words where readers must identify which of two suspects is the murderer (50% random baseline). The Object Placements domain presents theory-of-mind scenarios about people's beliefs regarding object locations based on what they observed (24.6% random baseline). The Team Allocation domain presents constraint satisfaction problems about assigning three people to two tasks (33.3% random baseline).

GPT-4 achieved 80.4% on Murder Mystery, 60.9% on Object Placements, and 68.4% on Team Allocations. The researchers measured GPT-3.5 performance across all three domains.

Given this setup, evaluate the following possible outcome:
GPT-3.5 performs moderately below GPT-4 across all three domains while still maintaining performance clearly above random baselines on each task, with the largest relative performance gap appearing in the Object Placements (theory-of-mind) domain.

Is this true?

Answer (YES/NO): NO